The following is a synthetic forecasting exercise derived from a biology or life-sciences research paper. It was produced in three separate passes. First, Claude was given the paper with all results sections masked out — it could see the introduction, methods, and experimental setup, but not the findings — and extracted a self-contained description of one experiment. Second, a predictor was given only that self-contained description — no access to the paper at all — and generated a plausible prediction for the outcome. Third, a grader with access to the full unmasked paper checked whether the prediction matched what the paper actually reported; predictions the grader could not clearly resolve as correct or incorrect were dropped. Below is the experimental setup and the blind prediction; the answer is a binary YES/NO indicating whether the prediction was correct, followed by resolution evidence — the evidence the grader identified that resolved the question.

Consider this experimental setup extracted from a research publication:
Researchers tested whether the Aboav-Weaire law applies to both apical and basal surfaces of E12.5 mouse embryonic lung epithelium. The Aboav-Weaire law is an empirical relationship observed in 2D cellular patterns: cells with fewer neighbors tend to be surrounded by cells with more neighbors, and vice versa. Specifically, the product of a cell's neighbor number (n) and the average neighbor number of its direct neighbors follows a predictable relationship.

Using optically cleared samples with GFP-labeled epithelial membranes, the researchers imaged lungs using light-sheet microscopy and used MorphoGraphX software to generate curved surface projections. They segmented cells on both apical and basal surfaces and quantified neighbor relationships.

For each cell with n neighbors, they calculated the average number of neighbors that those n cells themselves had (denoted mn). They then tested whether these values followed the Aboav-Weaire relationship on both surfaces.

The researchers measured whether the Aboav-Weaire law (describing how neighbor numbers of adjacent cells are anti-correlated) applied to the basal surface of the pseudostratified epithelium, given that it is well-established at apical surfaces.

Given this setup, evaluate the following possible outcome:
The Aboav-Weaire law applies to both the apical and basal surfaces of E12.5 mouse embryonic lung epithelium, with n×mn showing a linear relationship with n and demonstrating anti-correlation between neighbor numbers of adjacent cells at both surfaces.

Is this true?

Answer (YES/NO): YES